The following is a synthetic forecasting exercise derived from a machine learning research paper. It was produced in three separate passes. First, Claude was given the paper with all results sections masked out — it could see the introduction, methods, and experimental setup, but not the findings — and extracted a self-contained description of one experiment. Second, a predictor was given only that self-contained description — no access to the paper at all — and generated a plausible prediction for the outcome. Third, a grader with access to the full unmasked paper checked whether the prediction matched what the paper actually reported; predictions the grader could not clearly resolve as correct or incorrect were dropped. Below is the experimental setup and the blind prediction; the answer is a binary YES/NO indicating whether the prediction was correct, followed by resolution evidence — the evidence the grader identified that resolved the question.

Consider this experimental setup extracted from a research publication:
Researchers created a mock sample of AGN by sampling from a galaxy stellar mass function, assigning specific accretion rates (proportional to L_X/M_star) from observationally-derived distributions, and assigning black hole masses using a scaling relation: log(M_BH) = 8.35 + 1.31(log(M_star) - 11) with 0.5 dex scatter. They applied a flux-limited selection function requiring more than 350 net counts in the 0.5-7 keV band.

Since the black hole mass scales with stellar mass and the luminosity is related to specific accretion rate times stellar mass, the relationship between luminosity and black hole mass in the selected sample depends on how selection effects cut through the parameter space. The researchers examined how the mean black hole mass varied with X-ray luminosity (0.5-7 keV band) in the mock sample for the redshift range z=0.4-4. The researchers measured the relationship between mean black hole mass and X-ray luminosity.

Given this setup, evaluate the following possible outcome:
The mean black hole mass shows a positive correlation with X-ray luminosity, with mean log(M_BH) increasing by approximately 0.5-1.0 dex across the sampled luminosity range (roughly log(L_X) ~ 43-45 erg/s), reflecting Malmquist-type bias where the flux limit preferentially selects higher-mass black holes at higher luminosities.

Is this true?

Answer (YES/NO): NO